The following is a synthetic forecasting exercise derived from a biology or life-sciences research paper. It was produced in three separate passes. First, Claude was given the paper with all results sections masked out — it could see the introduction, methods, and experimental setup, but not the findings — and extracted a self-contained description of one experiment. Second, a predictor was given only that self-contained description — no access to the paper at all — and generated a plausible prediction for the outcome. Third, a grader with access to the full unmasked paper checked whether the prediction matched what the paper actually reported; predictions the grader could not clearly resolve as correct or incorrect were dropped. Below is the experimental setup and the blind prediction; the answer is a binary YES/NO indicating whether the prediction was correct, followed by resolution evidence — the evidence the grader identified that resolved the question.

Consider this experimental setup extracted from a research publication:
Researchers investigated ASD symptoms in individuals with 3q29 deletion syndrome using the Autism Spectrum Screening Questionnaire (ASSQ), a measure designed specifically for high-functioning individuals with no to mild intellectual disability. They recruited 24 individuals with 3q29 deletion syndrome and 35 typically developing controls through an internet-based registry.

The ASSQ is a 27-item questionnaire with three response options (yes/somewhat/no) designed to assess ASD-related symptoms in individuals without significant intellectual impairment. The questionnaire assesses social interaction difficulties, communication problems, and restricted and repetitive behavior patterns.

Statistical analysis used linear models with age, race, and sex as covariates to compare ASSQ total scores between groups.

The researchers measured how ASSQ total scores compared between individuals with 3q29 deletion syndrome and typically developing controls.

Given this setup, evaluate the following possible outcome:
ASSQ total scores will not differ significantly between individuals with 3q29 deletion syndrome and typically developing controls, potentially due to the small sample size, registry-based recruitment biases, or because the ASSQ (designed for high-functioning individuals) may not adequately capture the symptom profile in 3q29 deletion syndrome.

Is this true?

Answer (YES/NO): NO